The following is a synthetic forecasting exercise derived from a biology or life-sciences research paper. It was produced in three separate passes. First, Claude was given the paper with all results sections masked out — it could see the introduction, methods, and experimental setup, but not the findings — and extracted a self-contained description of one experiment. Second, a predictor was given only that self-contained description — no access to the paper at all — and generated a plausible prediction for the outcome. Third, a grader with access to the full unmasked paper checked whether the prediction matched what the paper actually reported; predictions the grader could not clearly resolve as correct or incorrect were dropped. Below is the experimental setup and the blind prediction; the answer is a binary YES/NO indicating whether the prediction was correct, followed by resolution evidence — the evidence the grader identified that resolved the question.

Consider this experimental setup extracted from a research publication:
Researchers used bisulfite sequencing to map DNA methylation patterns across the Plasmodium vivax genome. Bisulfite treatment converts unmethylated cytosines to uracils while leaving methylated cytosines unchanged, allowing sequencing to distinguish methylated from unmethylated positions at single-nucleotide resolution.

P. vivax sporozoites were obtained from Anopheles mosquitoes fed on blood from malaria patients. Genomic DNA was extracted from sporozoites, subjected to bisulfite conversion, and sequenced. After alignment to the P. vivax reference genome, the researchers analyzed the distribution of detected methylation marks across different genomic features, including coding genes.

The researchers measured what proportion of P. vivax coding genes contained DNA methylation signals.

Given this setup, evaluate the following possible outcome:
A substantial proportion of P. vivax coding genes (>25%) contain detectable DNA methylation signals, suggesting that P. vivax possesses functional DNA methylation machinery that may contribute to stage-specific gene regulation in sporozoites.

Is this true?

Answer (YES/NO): YES